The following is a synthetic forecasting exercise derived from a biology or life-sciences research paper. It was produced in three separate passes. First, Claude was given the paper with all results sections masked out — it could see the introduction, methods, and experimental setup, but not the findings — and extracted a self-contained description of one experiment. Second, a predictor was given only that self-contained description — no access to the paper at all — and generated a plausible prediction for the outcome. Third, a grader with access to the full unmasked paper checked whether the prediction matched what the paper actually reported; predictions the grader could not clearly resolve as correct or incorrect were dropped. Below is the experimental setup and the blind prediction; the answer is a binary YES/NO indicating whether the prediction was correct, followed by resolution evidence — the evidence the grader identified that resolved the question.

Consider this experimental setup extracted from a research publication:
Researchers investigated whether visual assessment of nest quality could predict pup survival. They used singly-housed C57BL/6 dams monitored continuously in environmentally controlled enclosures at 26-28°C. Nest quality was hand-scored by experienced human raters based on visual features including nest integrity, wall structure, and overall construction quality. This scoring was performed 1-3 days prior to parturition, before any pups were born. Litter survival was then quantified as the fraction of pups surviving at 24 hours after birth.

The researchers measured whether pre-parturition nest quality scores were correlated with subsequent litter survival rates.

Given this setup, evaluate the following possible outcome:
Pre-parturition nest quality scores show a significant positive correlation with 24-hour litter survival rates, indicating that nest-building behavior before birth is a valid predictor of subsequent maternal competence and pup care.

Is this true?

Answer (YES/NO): YES